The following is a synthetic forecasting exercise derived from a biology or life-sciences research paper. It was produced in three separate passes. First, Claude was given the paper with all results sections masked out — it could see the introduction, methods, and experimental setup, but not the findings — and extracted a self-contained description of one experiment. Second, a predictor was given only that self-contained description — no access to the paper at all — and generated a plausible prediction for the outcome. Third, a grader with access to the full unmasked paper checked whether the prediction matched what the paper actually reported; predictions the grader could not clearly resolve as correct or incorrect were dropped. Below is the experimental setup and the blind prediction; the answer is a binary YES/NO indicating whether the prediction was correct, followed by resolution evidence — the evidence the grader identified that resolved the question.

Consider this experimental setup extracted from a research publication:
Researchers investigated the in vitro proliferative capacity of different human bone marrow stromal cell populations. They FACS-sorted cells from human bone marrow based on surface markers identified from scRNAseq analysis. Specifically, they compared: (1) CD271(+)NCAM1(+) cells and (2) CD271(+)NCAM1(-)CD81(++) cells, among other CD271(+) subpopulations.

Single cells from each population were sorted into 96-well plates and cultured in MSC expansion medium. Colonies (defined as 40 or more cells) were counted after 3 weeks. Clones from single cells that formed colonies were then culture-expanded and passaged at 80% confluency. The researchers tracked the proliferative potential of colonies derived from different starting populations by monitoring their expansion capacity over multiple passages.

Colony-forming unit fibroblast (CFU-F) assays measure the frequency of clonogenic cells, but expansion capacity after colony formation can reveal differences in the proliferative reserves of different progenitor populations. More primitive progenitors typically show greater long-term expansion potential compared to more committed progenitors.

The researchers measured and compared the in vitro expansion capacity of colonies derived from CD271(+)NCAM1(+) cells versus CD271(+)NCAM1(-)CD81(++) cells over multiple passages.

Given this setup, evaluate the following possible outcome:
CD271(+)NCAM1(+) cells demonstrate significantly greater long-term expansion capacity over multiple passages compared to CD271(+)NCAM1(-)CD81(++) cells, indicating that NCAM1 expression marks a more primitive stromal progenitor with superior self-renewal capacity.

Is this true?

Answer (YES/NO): NO